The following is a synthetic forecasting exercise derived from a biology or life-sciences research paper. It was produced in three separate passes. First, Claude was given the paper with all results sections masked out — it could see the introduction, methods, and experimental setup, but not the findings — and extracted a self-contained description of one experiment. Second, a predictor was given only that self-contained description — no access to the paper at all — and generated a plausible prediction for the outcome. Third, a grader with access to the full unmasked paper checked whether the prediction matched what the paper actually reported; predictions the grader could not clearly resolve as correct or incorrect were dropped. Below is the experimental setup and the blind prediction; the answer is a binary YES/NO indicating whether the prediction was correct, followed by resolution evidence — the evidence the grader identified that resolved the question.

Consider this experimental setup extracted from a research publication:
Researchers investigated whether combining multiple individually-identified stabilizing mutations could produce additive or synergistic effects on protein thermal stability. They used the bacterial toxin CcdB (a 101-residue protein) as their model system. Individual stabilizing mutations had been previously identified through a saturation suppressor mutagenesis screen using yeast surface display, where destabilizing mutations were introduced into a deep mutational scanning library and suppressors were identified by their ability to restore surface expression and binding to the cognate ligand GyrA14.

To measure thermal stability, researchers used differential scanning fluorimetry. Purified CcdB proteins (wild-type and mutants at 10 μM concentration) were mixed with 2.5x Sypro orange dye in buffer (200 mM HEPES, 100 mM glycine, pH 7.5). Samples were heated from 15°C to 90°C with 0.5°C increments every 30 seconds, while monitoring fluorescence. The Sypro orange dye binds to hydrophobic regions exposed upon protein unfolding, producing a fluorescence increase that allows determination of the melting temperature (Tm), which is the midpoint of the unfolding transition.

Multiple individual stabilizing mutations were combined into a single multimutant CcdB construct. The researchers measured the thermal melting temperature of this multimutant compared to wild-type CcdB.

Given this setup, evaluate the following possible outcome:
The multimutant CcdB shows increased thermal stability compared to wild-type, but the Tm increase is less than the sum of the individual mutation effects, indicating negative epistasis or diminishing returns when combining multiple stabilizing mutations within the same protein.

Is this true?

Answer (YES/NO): NO